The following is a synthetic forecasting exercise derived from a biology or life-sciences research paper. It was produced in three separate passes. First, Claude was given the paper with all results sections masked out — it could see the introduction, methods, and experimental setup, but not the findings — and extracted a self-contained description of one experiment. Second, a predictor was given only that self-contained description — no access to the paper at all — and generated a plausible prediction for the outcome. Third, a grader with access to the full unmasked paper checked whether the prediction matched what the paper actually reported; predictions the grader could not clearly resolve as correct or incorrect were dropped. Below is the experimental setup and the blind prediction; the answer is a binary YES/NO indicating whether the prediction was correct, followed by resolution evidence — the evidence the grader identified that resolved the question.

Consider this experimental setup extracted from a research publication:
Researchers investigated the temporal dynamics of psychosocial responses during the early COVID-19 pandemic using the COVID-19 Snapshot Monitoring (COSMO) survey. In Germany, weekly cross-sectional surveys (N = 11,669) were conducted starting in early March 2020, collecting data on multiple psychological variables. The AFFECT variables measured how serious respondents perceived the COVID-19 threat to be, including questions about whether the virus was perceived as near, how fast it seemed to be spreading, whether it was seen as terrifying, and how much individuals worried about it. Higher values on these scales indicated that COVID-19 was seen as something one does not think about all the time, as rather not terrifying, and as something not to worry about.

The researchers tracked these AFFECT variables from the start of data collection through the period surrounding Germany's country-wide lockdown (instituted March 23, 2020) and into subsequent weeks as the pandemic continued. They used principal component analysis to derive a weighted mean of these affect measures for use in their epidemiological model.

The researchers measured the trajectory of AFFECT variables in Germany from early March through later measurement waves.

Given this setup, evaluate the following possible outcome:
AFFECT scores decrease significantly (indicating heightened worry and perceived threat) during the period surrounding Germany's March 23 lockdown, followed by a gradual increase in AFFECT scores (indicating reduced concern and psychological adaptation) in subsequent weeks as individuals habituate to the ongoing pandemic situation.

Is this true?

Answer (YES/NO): YES